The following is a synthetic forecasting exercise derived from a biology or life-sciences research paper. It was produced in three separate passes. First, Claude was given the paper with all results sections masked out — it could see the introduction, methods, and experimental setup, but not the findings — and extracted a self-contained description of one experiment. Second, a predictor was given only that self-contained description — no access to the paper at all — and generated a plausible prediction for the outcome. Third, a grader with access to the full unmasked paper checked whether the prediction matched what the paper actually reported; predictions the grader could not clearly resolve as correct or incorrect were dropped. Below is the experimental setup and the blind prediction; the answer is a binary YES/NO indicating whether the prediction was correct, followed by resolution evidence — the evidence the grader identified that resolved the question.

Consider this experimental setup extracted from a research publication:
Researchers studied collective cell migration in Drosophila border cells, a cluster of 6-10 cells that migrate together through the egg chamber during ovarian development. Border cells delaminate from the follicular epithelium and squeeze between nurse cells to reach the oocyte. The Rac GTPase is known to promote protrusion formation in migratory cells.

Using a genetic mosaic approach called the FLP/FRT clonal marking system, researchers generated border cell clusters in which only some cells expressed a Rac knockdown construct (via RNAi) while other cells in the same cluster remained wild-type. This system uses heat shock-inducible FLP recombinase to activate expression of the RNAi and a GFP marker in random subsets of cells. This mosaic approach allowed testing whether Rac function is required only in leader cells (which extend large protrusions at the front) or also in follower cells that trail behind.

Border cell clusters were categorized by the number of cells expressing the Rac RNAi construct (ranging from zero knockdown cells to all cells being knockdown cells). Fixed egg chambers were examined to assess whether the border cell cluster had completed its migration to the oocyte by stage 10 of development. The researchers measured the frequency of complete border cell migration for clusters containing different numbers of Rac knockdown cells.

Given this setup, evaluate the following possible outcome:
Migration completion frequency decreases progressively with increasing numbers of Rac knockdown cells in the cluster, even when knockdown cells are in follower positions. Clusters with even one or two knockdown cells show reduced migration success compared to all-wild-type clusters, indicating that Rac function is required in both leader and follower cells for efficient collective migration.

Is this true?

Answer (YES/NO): YES